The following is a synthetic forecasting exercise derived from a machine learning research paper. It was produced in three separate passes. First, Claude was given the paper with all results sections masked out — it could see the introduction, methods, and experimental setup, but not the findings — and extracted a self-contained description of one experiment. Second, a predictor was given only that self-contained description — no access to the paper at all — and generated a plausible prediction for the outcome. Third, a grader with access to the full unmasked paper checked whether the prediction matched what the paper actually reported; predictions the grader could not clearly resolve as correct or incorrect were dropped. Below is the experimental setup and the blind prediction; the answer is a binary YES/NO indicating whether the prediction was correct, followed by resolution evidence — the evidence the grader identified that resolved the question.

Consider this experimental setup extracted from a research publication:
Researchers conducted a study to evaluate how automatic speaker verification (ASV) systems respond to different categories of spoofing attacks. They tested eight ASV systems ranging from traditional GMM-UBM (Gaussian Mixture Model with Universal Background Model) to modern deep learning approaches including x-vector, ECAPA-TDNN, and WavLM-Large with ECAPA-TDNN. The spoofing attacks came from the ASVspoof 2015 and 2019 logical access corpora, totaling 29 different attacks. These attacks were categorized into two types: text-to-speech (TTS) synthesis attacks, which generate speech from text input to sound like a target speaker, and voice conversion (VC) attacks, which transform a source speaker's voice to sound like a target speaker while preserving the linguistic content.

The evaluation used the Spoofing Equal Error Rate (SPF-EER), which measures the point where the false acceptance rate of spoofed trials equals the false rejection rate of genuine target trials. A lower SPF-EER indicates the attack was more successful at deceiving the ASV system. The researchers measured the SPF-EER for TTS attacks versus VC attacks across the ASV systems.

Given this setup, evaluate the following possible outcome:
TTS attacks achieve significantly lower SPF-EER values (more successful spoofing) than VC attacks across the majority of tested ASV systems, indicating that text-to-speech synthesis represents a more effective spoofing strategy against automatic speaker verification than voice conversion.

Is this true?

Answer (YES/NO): NO